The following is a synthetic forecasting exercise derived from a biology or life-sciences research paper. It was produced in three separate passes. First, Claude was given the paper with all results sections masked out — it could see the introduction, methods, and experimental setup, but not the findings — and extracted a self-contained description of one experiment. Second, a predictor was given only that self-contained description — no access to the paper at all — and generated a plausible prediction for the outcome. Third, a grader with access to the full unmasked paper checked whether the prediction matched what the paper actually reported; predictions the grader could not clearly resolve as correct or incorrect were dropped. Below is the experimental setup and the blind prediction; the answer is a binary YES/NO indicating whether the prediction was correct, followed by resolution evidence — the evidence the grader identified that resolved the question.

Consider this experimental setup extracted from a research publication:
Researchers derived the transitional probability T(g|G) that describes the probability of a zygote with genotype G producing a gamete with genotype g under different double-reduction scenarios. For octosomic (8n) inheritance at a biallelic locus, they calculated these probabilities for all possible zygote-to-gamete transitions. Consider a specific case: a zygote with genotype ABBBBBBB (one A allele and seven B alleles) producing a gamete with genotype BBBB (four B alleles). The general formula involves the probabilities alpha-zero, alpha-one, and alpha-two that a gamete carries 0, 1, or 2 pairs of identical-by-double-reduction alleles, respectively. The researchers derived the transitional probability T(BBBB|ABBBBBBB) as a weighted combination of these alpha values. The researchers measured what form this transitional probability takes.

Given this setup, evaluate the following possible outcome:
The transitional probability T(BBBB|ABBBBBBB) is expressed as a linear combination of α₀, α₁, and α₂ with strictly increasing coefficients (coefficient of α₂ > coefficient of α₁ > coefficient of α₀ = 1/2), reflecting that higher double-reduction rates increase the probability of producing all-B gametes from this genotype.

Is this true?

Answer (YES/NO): YES